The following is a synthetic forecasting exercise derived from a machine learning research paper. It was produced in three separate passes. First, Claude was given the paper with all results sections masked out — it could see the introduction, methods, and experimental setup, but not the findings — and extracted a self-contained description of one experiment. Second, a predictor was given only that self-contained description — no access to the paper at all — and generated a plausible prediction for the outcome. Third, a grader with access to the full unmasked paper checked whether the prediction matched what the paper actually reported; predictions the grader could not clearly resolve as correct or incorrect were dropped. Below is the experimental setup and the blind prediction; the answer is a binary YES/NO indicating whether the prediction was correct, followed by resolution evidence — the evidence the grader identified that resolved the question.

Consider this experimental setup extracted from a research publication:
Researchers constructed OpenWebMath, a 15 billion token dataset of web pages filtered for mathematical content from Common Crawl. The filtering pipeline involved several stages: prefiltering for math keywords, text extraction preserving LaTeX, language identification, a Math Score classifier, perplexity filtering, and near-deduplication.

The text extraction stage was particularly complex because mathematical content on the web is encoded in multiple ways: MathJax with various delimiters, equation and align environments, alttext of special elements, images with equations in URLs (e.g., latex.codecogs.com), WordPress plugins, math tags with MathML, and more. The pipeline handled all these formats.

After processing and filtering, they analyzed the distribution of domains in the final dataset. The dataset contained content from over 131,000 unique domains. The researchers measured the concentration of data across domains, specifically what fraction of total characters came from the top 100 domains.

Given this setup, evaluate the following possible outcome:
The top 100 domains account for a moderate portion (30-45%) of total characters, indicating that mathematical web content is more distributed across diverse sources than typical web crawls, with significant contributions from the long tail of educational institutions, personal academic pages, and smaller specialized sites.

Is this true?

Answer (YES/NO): NO